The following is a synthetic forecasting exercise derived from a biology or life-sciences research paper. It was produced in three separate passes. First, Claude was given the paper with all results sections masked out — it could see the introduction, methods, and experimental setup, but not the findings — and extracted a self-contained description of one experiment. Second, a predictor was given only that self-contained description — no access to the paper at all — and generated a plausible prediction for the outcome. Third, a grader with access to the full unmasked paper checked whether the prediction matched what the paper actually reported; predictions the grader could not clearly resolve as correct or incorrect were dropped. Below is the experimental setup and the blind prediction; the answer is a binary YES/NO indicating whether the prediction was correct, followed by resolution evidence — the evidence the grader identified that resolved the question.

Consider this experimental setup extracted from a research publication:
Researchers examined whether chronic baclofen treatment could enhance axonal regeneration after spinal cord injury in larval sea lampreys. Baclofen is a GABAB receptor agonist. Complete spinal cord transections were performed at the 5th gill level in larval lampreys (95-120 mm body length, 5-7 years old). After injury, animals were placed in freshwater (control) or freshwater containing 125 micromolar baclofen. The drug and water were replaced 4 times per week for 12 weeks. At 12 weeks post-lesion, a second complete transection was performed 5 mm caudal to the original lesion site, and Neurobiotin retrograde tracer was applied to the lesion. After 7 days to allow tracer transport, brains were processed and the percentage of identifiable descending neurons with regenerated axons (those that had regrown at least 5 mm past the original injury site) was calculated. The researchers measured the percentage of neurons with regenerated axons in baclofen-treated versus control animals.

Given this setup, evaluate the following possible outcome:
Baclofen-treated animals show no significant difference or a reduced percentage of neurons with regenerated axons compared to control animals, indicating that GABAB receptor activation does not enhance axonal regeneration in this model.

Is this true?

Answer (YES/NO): NO